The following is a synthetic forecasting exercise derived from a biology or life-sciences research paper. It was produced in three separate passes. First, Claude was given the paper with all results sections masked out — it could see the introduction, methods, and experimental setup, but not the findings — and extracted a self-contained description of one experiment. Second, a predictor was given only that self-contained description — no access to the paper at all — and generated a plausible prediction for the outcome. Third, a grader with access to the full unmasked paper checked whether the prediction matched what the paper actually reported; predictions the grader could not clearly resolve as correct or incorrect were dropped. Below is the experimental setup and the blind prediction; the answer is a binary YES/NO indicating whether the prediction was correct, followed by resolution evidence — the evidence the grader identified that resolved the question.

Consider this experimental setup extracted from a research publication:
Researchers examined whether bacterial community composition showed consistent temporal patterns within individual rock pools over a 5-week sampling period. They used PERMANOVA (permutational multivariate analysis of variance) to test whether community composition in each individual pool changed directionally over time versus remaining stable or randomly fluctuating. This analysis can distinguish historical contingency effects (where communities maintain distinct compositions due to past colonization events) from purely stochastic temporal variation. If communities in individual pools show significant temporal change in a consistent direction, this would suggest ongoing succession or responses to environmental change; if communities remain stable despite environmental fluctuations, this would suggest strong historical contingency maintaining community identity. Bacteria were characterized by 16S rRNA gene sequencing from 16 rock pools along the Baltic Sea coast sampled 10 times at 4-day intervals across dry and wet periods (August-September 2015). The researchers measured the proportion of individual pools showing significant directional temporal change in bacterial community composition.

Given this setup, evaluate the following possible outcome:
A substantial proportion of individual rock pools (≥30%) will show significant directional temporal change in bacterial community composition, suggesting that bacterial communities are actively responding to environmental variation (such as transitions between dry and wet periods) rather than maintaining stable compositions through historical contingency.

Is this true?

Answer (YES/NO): YES